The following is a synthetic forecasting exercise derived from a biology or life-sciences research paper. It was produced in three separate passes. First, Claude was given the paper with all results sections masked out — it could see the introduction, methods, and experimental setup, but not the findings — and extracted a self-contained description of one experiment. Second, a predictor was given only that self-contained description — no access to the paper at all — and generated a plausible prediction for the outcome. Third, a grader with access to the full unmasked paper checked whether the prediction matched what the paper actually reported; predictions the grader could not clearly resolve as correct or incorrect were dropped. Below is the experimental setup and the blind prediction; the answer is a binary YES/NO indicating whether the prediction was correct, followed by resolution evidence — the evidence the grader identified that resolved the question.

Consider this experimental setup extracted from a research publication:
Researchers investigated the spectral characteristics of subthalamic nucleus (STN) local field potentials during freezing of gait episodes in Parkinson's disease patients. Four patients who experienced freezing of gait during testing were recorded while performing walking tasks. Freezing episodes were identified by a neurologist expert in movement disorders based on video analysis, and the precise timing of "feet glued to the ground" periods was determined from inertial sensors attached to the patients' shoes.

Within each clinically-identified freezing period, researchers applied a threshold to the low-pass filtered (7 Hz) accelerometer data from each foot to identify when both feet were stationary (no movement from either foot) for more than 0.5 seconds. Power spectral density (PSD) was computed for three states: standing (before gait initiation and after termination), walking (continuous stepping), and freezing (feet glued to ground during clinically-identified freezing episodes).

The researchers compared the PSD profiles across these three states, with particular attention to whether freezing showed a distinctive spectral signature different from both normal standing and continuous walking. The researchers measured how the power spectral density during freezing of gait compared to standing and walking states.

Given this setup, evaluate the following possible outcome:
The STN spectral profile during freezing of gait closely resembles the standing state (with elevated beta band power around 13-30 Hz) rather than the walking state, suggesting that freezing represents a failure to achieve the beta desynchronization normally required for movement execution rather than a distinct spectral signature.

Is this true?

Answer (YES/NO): NO